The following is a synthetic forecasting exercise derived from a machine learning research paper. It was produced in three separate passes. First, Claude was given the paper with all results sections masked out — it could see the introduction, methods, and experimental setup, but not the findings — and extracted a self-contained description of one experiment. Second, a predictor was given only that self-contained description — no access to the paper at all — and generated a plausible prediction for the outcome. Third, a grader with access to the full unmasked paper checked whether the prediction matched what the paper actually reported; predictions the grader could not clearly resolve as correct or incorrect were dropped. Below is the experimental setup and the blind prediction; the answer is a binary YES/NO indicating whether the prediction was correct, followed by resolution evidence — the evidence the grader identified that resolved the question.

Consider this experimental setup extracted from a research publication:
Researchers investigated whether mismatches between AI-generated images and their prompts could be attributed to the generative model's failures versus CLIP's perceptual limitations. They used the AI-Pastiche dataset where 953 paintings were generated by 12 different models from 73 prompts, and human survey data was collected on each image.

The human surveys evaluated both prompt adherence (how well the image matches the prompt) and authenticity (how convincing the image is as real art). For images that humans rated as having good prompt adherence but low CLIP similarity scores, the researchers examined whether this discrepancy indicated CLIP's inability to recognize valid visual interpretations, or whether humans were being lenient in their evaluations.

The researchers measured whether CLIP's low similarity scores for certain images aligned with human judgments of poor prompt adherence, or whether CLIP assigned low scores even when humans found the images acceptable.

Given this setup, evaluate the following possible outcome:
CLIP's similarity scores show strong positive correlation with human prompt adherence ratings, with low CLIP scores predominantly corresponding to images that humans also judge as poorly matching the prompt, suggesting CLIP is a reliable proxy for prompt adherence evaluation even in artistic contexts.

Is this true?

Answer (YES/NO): NO